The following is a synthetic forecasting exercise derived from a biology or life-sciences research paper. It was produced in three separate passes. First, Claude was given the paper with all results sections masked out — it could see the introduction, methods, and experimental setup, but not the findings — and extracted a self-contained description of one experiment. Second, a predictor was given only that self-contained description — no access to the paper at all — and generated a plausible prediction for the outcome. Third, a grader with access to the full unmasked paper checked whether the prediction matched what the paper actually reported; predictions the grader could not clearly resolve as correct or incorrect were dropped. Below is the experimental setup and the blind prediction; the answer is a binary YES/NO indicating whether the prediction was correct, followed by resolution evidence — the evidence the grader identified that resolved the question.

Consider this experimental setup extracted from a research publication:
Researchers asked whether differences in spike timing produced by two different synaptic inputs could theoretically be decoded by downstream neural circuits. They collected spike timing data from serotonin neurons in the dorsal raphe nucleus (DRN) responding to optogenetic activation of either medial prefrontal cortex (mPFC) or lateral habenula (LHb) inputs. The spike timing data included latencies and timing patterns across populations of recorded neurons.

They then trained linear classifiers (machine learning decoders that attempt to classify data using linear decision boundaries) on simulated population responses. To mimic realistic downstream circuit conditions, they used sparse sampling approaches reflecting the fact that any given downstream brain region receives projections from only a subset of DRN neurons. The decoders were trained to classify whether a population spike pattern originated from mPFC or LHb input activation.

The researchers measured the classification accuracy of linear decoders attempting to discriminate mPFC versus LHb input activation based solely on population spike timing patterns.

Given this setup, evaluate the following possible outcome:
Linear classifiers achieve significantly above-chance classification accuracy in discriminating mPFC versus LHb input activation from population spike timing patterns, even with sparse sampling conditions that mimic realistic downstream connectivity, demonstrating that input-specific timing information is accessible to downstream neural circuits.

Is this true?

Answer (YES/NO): YES